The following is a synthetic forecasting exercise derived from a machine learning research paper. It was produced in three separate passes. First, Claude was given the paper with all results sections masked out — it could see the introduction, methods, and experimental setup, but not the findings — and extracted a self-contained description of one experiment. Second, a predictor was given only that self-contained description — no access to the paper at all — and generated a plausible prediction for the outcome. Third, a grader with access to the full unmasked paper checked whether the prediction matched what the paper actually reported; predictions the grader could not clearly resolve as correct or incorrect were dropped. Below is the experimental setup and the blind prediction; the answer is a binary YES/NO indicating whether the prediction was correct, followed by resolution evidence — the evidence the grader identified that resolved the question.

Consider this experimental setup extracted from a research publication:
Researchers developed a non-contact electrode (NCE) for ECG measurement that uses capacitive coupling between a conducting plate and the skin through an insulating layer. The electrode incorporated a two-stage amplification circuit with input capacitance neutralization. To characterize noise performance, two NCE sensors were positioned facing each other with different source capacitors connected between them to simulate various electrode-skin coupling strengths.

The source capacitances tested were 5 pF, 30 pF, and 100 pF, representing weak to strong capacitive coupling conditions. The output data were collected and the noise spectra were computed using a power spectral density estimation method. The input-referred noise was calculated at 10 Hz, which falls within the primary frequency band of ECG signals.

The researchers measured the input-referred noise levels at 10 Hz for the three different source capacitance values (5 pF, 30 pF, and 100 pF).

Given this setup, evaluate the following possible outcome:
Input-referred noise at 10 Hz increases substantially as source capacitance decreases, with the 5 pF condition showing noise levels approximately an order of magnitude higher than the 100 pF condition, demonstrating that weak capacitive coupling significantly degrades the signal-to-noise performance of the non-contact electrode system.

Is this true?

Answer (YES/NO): NO